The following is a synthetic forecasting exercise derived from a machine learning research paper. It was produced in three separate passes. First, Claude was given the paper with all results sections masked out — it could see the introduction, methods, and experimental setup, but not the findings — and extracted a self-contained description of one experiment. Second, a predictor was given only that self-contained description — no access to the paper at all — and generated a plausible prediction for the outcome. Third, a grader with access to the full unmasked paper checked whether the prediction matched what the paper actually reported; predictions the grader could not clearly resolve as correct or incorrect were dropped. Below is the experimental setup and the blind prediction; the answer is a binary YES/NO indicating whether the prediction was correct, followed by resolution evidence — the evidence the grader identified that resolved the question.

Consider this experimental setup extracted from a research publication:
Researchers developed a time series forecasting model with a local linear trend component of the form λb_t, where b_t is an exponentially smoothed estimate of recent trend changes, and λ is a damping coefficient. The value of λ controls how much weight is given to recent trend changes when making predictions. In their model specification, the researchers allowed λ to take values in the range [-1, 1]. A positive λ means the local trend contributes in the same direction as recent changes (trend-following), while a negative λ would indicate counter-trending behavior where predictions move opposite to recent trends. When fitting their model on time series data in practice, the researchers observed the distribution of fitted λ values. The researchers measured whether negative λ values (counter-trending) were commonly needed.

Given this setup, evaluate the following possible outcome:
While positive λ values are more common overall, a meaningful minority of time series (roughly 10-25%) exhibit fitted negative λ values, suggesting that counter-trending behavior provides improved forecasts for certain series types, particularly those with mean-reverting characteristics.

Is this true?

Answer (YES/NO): NO